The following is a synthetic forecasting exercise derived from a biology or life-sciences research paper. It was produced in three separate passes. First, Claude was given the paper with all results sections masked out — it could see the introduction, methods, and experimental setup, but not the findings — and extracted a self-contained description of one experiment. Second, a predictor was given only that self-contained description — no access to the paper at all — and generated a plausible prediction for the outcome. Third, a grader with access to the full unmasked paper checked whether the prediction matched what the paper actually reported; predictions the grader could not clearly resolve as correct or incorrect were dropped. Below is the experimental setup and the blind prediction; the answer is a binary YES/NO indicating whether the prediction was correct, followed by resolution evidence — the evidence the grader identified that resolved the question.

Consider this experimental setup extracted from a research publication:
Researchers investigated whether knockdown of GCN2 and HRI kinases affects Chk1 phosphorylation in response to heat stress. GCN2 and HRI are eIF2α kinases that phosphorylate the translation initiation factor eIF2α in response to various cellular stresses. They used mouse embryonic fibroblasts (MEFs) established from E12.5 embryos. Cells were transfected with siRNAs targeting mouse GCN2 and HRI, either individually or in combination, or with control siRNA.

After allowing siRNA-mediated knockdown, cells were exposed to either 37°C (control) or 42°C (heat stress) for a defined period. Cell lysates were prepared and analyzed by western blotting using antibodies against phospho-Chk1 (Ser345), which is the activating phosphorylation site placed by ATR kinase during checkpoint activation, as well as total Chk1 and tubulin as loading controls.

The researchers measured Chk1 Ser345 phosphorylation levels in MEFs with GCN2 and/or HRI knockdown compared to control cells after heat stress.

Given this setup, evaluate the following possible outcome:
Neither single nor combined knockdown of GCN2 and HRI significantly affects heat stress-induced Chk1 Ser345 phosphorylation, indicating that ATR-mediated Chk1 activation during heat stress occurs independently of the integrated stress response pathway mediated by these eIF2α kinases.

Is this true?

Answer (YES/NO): NO